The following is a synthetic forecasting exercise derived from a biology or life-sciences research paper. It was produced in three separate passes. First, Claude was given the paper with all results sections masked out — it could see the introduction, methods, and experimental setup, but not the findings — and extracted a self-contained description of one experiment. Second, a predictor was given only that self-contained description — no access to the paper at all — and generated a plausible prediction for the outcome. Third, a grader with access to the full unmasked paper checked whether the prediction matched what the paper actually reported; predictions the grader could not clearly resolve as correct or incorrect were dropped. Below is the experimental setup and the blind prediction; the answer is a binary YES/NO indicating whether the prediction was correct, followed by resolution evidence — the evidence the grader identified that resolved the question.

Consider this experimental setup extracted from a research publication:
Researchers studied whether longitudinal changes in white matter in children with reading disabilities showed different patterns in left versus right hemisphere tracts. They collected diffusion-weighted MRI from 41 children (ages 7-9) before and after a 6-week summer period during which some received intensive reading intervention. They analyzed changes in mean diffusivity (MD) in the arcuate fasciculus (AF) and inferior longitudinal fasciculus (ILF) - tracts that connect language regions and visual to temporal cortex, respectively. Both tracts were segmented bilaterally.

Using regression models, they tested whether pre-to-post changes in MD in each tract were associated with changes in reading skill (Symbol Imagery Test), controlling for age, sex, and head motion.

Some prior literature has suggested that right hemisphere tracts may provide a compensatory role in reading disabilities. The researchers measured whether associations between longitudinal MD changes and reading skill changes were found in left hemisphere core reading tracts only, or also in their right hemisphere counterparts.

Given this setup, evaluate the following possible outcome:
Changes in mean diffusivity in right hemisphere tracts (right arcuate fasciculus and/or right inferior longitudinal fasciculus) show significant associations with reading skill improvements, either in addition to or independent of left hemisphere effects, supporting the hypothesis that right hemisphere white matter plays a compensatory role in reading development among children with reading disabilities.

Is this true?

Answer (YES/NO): NO